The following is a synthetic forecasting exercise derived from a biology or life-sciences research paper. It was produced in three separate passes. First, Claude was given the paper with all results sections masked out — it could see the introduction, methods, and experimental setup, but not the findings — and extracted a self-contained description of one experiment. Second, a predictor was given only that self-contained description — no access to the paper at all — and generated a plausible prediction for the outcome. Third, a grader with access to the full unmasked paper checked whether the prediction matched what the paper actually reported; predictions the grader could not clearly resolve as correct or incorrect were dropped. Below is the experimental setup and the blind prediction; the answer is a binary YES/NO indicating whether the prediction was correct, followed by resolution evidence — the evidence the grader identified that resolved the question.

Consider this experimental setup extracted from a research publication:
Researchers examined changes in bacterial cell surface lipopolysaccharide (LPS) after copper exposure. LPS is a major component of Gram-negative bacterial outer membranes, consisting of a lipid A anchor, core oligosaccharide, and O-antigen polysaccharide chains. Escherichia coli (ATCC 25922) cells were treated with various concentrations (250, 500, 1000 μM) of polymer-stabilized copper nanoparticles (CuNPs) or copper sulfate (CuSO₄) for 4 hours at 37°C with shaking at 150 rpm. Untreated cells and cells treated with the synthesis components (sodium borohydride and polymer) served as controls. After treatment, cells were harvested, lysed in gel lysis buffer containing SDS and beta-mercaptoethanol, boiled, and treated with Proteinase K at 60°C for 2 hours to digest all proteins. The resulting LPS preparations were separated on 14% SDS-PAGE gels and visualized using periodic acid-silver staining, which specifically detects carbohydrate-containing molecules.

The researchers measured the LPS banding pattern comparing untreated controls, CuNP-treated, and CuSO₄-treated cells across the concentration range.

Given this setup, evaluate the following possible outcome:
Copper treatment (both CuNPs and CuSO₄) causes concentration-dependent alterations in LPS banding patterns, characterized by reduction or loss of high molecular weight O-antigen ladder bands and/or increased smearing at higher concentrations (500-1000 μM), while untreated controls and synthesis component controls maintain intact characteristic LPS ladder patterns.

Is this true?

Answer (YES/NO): NO